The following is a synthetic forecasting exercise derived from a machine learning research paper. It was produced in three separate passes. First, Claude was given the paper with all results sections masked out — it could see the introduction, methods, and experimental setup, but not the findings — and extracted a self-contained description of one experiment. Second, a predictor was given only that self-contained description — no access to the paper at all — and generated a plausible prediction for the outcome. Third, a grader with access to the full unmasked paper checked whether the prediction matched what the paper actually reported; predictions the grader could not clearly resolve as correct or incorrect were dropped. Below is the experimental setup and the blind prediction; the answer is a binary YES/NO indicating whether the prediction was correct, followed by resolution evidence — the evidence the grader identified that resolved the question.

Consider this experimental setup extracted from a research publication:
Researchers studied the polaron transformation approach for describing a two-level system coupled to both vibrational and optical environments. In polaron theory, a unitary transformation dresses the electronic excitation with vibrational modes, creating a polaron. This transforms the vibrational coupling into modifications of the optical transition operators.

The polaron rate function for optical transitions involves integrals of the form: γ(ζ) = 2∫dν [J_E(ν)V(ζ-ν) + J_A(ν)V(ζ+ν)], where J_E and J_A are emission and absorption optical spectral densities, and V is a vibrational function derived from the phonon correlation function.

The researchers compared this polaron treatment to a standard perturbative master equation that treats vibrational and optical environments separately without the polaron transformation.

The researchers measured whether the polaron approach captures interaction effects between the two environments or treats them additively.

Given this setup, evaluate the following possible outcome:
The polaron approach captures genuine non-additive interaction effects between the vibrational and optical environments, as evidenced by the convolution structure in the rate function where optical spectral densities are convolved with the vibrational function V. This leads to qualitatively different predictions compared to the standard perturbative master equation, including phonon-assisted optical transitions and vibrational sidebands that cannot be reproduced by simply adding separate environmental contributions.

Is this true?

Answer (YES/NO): YES